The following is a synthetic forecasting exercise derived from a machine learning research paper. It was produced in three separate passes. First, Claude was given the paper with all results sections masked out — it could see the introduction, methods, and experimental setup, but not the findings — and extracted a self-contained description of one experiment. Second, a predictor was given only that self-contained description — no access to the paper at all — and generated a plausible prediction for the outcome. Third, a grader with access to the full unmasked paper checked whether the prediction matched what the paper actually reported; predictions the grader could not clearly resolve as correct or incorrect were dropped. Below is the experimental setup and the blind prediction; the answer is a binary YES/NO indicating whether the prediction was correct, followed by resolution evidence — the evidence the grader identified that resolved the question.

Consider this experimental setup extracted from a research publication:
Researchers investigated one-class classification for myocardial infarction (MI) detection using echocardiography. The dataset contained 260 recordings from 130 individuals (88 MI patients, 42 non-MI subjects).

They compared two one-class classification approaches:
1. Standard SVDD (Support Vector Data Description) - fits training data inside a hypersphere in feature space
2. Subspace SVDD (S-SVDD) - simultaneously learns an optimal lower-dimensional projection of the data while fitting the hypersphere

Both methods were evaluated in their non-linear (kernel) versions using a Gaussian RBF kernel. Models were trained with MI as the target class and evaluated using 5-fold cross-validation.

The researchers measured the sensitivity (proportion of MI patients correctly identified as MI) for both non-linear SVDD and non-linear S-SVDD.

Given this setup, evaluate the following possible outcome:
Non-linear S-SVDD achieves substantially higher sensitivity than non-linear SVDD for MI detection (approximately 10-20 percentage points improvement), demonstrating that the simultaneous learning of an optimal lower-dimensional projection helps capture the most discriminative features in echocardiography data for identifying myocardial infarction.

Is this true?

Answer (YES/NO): NO